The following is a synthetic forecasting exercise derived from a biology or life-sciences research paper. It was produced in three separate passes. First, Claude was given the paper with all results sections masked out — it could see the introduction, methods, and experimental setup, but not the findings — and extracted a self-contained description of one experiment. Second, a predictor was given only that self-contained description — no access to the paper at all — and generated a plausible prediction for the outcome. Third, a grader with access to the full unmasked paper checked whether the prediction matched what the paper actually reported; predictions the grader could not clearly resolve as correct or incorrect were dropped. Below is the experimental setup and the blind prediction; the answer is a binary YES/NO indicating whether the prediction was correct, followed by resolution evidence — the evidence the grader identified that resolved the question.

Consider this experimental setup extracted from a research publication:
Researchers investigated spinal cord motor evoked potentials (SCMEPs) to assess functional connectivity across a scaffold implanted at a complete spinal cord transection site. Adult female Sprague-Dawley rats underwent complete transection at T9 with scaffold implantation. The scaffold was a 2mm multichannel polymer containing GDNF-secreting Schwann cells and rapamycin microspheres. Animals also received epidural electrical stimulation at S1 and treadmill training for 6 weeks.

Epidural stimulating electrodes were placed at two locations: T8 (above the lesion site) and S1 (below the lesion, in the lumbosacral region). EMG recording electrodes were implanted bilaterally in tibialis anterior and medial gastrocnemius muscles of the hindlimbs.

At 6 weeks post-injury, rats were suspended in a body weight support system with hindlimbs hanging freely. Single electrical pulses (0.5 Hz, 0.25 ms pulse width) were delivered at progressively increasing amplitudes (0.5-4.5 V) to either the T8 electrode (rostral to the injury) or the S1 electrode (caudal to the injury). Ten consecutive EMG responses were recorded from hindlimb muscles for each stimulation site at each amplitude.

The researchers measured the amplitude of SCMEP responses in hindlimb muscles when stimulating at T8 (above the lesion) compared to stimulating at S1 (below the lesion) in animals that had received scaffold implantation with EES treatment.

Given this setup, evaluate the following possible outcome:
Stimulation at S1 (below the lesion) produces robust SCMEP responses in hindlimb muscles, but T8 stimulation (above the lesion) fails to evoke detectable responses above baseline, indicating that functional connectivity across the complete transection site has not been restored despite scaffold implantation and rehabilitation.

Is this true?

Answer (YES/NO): NO